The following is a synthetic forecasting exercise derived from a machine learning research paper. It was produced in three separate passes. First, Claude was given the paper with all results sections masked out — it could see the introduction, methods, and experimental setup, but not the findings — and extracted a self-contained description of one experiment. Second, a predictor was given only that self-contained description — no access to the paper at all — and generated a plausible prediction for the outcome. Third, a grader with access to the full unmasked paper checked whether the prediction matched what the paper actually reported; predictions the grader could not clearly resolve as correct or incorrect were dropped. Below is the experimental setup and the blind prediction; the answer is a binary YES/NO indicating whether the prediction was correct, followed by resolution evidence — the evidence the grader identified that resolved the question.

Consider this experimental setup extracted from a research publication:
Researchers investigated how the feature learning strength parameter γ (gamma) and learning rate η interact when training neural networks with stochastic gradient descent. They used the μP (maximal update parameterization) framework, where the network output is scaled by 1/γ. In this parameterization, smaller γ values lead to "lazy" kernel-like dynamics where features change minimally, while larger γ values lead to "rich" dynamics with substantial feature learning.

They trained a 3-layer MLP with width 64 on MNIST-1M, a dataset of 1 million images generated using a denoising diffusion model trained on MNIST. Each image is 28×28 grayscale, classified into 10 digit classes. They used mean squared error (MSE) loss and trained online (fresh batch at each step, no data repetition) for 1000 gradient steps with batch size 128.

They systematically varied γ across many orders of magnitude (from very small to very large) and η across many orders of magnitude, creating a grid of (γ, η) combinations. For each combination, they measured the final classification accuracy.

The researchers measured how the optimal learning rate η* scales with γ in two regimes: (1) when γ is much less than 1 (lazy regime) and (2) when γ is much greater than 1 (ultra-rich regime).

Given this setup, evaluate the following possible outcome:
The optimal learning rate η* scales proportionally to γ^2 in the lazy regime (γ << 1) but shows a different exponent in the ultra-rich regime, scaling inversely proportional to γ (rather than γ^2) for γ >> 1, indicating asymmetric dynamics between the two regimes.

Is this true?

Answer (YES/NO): NO